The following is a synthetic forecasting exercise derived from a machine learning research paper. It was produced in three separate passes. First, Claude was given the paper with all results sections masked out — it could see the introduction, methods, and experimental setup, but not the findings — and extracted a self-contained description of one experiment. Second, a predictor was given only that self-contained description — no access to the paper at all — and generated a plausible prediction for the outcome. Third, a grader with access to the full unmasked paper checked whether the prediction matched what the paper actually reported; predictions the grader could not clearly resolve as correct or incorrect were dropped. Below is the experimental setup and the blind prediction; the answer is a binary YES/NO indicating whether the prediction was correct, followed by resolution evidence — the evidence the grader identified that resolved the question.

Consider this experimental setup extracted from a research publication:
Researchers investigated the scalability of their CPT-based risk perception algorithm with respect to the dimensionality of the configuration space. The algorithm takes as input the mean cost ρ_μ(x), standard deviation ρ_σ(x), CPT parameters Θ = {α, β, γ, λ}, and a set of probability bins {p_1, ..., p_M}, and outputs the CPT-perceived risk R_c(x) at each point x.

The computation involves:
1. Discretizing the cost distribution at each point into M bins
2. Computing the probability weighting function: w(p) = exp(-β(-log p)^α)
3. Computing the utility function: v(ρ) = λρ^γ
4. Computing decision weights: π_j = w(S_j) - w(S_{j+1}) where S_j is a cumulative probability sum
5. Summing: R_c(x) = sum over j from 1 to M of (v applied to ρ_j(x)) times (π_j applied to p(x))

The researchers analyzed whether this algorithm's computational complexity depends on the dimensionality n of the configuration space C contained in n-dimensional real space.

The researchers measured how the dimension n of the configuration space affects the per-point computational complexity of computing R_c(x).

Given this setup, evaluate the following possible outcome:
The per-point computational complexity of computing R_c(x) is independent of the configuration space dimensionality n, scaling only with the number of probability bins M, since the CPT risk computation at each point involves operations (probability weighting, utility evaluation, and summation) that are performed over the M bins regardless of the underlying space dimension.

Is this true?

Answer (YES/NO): YES